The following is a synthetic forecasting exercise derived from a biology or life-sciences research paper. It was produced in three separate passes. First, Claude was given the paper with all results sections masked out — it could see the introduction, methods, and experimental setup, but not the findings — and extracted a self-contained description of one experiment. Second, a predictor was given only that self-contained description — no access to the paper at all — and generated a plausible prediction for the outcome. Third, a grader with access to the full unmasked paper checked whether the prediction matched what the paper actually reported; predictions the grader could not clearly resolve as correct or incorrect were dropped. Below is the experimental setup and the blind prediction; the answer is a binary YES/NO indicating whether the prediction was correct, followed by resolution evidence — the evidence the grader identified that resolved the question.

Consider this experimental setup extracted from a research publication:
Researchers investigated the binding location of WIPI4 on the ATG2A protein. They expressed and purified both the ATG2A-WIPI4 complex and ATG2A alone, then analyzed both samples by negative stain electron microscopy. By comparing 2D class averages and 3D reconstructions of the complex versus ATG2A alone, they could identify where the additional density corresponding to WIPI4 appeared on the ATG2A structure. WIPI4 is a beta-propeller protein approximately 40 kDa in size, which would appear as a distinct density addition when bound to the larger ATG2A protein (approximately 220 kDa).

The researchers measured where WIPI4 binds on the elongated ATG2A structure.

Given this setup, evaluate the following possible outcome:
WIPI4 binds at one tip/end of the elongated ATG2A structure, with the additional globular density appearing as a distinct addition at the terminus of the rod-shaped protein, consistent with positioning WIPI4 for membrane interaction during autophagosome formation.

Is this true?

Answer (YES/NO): YES